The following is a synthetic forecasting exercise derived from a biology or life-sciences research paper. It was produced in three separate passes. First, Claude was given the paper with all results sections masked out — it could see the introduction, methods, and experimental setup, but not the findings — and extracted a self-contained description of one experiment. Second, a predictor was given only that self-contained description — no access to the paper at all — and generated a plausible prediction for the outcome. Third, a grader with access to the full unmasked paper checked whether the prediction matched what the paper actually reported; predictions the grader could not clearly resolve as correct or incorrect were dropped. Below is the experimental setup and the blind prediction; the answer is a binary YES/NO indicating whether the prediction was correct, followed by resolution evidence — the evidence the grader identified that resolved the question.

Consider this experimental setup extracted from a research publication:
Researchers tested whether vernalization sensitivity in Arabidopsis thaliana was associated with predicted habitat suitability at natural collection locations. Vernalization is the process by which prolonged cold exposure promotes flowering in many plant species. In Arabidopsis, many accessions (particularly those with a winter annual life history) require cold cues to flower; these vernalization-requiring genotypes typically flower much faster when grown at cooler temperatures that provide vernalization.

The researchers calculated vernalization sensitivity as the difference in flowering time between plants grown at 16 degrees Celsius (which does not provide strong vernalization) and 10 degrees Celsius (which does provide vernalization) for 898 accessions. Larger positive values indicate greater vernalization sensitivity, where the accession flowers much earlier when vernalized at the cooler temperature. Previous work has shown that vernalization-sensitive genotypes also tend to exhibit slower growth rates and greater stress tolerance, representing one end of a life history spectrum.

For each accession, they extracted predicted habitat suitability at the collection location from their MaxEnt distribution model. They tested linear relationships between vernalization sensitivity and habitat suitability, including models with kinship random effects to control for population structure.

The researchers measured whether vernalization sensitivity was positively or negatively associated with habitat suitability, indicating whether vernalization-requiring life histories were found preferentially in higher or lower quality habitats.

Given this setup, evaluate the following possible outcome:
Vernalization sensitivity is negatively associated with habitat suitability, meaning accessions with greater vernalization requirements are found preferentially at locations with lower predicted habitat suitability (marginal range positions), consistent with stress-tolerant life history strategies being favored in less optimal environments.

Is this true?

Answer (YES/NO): NO